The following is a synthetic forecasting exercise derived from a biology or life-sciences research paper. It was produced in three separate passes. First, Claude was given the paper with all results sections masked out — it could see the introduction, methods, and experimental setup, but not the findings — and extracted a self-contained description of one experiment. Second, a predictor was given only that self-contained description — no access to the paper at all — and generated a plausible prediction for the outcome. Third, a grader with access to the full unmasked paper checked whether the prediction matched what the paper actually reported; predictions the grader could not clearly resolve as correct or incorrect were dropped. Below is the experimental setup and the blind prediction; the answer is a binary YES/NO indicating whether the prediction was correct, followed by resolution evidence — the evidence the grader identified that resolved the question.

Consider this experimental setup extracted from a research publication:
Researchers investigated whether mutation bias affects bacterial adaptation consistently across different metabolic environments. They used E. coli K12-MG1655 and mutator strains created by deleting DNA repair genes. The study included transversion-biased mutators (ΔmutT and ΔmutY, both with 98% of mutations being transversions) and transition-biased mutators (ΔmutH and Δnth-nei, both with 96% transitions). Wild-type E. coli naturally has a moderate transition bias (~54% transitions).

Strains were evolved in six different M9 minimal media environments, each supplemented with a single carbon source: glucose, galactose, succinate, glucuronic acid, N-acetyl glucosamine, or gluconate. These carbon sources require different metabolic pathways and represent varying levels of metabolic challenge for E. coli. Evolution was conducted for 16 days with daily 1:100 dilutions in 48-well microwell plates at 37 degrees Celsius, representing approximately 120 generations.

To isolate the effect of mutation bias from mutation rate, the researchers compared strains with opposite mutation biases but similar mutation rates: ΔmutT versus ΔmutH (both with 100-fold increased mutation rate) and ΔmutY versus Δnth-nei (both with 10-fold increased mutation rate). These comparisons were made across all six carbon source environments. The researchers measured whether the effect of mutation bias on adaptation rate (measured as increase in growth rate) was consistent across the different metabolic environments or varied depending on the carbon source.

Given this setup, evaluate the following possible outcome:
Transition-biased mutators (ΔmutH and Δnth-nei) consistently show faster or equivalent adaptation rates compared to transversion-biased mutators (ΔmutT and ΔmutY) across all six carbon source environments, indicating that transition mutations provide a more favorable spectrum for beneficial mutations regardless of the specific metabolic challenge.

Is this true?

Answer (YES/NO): NO